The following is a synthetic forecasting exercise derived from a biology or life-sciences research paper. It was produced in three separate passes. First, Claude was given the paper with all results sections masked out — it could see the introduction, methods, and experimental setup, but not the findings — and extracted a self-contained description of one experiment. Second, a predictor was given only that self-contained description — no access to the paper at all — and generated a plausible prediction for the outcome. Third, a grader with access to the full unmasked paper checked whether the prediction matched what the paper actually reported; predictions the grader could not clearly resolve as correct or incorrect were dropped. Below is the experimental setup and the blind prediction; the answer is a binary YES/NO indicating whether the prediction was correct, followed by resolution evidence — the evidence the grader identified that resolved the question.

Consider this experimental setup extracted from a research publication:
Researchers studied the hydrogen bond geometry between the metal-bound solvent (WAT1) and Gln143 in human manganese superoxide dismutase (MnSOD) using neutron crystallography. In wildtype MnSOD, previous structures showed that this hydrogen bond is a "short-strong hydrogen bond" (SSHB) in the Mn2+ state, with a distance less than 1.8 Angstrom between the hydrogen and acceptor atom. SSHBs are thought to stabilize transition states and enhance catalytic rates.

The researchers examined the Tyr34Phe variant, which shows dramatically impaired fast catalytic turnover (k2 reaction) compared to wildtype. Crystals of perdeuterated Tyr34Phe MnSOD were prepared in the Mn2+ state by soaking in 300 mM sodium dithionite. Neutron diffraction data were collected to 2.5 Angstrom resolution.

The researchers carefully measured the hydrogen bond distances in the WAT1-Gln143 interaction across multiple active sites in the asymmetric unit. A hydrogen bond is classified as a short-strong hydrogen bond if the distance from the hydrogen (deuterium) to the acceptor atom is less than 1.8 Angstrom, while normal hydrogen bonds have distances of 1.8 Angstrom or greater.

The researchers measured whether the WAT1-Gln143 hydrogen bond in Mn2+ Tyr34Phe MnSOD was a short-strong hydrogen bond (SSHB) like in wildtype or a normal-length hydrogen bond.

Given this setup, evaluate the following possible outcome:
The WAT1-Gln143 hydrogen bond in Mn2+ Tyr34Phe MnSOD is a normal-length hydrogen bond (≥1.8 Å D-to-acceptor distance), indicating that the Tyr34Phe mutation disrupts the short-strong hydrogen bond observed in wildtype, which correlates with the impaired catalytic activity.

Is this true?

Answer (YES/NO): YES